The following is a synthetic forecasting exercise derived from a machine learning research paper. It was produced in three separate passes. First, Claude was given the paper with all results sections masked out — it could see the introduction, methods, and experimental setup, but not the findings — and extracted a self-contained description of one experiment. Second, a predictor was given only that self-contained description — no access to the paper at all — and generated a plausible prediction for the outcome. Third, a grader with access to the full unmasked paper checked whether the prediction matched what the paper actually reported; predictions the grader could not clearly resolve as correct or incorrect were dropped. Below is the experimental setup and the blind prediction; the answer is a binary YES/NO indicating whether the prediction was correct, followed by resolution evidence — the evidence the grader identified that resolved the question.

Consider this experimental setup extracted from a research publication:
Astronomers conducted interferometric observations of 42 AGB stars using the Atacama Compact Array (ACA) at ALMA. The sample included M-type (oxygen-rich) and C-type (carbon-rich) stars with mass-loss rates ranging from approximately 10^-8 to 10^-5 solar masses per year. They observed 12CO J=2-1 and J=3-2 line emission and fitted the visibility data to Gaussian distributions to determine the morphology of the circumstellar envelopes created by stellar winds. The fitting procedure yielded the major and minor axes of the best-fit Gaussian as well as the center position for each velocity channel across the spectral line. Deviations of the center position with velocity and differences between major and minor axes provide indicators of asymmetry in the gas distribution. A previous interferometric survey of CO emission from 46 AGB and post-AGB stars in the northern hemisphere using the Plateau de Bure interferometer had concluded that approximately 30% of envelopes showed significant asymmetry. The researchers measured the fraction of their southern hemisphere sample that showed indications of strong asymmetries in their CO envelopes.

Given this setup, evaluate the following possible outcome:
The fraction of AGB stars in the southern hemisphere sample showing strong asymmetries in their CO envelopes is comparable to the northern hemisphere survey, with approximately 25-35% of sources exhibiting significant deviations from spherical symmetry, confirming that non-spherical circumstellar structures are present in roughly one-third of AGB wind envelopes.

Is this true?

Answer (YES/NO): YES